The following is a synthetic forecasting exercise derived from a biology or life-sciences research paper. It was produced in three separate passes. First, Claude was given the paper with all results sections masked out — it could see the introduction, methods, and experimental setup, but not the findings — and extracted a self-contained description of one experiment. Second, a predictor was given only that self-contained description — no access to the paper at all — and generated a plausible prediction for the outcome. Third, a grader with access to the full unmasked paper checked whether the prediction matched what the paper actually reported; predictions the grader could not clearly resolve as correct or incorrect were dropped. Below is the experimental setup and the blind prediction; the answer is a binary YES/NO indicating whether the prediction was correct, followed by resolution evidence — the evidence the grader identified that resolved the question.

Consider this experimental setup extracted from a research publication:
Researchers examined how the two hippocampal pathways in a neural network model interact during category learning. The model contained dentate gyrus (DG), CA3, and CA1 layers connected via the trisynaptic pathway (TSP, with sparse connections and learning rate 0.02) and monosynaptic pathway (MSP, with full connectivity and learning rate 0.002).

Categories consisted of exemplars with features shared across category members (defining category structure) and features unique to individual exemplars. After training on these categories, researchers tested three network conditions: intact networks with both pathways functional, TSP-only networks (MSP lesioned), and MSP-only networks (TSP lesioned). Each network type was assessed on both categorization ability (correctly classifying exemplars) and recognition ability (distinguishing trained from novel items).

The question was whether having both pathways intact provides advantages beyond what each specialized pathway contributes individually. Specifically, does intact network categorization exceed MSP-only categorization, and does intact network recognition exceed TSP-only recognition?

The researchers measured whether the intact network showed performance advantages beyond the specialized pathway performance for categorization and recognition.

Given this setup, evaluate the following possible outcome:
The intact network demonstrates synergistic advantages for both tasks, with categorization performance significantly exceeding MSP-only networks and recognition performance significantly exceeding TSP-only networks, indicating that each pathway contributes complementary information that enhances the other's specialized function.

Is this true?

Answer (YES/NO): NO